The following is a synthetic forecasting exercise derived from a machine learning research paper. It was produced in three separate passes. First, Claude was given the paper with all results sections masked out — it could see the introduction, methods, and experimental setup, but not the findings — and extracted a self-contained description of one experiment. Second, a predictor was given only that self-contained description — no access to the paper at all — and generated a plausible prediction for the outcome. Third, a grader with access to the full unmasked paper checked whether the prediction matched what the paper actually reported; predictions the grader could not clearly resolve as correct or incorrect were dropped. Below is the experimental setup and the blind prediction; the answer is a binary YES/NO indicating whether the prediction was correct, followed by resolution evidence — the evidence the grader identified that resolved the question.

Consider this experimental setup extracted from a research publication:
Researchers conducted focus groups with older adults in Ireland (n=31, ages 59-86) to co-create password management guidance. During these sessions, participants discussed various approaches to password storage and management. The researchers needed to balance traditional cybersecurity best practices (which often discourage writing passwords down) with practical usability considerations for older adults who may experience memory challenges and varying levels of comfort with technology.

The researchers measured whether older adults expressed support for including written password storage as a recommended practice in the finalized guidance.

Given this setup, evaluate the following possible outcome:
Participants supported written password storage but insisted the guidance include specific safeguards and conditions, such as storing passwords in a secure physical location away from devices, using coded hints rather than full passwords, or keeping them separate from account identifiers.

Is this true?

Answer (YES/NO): NO